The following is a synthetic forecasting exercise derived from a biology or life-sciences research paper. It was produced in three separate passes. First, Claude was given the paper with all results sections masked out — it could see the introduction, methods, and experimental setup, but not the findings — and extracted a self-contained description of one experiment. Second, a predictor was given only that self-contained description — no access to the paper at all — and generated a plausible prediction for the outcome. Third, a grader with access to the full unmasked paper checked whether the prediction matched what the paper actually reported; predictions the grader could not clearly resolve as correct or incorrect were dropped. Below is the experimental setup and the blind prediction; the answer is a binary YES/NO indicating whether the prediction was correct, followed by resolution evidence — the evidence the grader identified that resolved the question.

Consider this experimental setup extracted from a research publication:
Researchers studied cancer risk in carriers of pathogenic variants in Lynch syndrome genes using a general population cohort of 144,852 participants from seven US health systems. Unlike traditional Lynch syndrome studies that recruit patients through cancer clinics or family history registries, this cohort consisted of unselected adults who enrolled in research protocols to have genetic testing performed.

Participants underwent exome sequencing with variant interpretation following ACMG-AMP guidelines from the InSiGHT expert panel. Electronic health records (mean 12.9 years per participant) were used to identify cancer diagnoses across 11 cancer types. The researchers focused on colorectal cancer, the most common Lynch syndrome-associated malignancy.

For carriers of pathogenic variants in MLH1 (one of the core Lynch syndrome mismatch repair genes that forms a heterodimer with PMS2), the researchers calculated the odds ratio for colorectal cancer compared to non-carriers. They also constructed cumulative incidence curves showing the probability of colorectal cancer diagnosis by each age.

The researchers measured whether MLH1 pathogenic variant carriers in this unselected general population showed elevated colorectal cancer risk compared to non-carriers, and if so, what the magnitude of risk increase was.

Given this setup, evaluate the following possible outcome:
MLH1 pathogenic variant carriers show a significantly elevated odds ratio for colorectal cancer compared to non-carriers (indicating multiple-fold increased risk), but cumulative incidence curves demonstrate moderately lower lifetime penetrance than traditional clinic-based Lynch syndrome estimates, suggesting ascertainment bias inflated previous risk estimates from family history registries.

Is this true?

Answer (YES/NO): NO